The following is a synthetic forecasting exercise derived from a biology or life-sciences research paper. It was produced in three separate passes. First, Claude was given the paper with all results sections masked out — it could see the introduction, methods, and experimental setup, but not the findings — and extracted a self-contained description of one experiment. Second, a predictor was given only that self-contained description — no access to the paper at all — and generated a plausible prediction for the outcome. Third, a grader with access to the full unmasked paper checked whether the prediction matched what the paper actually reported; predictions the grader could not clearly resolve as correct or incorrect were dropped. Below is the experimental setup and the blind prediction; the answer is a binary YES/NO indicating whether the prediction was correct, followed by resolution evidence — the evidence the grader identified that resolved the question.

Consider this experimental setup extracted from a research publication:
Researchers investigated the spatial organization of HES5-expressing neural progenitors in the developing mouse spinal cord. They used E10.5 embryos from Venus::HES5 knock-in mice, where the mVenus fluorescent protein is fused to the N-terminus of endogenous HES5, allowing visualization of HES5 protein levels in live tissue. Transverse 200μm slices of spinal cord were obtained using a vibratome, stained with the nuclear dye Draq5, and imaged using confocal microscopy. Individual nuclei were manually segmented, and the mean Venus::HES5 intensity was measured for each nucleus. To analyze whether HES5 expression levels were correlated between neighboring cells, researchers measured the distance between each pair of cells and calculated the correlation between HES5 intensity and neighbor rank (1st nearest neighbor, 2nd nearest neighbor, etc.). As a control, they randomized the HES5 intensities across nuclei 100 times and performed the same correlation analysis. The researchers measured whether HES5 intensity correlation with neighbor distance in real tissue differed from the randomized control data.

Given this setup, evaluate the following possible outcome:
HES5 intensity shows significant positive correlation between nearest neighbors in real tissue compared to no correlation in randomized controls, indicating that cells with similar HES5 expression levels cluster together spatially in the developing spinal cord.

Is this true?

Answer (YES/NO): YES